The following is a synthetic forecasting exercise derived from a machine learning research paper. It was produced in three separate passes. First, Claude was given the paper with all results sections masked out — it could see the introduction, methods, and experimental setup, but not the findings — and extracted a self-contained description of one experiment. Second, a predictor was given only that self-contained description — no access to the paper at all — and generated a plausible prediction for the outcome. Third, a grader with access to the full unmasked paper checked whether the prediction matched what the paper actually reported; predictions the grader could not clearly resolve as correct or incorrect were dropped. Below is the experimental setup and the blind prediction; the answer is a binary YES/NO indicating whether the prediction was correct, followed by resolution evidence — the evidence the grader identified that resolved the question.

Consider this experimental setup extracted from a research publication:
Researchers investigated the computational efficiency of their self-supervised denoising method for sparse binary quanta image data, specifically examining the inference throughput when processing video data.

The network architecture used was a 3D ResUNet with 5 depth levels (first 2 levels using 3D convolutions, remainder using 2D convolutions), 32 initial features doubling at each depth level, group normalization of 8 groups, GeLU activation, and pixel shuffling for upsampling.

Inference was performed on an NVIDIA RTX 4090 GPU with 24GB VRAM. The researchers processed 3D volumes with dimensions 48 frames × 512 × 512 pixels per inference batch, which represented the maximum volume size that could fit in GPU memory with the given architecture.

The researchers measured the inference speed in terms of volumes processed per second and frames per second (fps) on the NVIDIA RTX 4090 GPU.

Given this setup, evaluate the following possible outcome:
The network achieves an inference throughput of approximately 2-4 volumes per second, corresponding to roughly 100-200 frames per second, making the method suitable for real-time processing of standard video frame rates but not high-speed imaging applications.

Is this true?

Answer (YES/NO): YES